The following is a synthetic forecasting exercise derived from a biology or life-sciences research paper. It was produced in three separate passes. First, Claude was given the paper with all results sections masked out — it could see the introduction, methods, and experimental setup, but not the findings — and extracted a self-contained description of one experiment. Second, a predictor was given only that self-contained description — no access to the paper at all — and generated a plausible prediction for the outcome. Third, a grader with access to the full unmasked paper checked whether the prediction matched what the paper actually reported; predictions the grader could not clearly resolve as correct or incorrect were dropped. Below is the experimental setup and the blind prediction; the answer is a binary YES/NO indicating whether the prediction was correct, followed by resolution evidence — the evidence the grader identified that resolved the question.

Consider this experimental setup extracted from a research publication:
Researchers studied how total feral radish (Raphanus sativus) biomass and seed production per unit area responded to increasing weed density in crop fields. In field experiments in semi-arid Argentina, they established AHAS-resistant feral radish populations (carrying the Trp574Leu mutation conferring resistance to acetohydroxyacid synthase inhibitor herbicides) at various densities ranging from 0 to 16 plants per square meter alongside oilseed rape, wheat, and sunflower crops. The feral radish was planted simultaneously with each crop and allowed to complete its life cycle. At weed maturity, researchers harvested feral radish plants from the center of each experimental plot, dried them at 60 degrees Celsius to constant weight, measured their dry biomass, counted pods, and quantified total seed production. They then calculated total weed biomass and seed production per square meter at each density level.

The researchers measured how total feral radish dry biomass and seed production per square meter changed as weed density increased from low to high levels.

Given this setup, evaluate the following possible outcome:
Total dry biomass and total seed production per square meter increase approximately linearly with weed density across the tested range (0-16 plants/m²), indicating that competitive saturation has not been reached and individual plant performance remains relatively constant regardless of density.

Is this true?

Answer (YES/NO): NO